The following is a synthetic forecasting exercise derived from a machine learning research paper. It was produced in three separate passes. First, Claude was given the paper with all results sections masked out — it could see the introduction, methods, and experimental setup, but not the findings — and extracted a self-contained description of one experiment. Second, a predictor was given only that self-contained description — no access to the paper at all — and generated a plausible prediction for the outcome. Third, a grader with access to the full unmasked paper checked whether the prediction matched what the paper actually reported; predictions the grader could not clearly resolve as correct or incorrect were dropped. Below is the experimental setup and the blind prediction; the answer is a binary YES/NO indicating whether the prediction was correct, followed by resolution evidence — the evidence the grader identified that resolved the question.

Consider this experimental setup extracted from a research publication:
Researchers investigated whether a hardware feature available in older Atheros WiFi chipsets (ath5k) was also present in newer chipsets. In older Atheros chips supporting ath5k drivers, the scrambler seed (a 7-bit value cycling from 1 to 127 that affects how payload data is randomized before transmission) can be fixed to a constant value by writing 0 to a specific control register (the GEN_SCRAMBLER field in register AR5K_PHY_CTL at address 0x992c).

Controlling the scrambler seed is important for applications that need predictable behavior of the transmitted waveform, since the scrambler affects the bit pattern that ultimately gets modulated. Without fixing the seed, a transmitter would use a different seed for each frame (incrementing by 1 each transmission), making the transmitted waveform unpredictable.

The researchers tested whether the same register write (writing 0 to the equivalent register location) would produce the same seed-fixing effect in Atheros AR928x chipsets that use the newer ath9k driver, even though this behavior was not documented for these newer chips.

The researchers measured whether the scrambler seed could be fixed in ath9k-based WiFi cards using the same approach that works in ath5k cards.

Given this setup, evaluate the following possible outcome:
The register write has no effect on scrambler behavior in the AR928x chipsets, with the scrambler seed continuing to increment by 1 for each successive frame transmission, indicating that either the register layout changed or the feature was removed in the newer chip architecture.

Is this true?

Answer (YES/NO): NO